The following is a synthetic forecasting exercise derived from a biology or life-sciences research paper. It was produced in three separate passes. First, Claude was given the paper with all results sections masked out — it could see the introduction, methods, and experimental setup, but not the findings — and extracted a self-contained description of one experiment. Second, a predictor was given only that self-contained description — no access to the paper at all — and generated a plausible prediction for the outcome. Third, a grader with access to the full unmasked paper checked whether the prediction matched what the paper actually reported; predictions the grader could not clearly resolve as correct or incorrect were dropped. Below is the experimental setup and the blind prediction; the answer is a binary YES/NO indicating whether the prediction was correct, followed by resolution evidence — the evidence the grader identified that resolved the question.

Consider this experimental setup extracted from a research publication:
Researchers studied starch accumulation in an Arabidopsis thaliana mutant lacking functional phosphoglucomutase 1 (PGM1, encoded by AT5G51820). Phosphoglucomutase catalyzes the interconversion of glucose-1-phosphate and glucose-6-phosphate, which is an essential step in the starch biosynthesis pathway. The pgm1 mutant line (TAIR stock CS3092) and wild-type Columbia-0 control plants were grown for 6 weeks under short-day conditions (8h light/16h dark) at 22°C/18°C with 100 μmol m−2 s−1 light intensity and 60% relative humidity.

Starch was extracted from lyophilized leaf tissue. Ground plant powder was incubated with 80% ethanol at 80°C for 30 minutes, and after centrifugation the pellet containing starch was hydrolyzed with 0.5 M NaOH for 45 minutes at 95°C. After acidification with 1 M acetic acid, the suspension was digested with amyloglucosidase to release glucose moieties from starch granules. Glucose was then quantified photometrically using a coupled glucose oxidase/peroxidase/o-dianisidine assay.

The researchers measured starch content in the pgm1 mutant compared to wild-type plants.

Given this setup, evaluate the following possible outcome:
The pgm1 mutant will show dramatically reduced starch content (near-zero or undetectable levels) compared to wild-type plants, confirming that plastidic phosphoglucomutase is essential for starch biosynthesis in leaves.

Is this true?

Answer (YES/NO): YES